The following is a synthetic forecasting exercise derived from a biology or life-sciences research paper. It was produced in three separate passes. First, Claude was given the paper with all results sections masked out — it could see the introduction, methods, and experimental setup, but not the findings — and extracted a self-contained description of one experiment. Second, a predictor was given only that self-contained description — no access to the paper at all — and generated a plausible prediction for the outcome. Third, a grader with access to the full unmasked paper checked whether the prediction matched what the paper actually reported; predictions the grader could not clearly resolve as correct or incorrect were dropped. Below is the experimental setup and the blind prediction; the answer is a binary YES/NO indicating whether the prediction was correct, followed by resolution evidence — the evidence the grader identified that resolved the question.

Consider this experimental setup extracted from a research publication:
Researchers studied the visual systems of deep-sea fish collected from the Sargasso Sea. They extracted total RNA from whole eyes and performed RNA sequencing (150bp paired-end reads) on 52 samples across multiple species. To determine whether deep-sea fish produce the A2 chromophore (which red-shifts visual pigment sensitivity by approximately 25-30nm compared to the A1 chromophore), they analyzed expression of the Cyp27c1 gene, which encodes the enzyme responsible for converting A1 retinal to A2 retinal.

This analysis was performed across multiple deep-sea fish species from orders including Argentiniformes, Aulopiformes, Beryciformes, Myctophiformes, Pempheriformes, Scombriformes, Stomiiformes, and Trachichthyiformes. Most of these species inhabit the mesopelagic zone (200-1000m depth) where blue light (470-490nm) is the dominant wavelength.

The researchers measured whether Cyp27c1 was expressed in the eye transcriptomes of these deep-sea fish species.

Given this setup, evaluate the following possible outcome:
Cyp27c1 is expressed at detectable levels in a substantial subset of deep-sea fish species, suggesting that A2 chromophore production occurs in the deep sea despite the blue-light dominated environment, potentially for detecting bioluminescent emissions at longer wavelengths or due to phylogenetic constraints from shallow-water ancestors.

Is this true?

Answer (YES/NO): NO